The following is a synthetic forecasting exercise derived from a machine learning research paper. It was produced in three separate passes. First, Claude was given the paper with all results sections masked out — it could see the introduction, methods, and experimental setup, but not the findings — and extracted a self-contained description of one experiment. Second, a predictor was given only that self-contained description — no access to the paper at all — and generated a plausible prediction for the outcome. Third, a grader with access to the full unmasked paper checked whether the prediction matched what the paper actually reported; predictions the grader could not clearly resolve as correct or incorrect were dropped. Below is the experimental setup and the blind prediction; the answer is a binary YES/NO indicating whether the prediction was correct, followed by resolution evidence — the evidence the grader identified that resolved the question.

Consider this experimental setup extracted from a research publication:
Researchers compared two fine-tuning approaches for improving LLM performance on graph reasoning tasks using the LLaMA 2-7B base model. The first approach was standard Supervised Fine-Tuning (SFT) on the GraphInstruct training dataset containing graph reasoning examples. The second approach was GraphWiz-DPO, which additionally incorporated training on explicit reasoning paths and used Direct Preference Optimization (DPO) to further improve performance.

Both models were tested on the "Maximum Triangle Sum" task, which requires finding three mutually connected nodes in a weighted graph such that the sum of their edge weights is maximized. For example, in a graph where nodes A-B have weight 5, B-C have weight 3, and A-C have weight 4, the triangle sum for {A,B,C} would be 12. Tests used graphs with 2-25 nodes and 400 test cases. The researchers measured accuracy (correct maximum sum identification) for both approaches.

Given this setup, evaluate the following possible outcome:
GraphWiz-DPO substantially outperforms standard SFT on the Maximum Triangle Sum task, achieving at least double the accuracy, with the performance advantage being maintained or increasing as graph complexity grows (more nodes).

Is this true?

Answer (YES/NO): NO